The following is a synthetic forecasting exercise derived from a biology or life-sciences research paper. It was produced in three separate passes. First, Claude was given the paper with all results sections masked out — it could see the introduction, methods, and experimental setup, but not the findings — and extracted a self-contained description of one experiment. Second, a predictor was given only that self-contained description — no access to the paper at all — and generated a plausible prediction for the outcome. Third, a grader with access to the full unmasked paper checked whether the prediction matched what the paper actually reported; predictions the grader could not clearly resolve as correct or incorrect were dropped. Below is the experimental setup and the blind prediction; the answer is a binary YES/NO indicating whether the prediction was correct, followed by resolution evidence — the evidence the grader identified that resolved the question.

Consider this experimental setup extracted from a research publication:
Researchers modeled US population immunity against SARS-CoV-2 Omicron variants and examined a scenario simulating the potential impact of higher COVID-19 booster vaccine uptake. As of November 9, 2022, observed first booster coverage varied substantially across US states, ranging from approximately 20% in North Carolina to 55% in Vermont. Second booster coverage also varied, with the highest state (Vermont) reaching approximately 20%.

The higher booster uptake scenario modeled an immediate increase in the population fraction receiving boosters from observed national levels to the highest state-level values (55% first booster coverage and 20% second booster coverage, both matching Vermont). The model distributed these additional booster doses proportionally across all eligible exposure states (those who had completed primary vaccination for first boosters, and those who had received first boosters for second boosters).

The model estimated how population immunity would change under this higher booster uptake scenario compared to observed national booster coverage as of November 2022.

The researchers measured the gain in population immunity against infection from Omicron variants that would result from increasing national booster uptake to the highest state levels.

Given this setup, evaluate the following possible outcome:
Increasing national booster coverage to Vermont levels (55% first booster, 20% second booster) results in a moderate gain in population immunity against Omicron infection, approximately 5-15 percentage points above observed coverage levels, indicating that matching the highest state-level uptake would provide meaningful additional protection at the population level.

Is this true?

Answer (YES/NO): NO